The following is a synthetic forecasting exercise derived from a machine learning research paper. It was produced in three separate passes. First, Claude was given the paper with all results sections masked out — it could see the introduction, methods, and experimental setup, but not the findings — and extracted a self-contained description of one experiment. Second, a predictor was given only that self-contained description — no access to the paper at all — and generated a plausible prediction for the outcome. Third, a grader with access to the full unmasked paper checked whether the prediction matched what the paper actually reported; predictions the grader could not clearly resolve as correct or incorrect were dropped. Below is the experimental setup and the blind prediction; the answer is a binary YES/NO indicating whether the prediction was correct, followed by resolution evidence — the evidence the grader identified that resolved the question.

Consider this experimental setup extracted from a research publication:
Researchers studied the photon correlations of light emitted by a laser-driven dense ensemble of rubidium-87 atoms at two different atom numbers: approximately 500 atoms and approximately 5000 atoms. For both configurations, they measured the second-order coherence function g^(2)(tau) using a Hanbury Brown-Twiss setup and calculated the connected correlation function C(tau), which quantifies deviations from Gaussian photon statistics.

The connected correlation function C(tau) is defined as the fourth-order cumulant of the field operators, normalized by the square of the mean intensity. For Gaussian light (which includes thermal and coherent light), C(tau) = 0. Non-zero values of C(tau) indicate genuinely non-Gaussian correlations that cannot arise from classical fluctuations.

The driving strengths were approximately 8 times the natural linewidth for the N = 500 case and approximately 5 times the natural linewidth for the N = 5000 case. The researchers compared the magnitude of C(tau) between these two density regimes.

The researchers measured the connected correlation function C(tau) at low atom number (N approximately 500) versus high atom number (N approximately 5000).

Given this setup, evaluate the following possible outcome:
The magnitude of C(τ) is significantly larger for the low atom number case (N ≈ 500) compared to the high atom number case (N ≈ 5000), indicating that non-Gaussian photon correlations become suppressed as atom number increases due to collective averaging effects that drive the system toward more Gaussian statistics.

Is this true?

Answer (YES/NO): NO